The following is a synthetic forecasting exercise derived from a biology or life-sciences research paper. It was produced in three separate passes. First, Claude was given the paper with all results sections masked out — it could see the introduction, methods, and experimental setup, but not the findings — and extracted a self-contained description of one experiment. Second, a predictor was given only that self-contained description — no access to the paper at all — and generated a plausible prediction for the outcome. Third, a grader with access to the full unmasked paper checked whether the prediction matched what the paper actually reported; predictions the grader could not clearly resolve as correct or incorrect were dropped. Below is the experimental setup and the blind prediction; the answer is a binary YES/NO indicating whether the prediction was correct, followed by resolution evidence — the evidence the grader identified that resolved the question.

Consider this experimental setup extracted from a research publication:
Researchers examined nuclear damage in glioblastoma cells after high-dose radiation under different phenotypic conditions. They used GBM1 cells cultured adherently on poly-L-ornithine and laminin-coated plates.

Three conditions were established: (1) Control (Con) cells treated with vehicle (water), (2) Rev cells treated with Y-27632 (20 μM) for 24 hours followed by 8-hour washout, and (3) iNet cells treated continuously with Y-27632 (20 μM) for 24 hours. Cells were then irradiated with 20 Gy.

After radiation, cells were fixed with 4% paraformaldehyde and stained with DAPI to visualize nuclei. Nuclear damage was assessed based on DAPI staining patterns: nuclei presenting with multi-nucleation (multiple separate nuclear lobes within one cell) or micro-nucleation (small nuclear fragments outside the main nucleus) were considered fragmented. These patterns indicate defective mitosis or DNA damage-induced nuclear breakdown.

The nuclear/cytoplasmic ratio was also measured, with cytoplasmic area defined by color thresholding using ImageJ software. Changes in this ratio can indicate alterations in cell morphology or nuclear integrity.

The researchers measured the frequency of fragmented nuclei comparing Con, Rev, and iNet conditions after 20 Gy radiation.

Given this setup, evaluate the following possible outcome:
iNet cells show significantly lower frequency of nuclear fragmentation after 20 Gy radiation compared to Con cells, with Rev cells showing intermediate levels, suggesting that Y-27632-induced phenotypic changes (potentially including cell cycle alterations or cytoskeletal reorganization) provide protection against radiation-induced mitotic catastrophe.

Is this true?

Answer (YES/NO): NO